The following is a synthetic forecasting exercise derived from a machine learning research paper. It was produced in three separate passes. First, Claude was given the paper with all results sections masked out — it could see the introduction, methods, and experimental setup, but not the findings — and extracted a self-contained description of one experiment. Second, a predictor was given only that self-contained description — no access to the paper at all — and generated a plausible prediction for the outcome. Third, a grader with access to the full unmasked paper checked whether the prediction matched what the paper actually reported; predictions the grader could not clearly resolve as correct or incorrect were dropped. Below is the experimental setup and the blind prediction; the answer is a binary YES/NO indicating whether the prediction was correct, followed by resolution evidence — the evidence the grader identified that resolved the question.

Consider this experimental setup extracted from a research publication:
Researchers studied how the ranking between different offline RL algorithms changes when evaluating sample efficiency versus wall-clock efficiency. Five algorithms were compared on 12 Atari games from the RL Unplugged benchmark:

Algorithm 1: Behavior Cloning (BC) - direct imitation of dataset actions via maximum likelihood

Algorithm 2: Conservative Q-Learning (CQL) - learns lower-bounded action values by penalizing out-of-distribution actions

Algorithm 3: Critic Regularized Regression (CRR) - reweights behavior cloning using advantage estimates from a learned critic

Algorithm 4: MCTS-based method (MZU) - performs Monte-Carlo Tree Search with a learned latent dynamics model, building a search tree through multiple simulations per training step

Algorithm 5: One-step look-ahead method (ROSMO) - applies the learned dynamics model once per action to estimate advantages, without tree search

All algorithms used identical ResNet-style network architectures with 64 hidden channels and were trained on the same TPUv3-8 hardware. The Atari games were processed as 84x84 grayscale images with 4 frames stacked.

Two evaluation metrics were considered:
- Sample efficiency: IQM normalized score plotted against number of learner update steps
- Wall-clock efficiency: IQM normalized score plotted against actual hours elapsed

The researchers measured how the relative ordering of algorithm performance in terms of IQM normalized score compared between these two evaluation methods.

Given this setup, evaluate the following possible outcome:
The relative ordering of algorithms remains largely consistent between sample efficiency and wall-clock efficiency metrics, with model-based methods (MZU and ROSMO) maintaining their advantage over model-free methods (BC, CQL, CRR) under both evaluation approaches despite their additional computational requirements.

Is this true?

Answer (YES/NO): NO